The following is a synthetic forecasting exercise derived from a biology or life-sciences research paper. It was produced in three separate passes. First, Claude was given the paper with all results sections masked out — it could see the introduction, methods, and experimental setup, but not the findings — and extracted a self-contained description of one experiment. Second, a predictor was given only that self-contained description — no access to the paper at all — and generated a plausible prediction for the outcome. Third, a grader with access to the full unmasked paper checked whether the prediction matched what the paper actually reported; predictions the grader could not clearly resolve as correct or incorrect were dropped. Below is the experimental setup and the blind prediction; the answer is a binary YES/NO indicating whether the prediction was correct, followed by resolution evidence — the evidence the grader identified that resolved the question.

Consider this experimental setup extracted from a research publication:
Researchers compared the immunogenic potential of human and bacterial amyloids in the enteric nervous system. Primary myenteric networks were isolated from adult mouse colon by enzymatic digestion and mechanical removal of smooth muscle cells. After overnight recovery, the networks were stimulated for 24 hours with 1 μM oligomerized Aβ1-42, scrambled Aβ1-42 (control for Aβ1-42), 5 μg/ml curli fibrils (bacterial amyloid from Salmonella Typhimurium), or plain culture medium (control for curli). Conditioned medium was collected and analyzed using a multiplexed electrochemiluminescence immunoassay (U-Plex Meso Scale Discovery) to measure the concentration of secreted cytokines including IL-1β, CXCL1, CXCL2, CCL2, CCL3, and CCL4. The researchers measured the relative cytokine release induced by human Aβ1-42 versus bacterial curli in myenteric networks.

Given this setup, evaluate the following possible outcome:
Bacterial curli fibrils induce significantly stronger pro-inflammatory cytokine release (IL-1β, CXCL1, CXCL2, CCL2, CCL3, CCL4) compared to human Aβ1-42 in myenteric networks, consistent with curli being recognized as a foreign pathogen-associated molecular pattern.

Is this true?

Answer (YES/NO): YES